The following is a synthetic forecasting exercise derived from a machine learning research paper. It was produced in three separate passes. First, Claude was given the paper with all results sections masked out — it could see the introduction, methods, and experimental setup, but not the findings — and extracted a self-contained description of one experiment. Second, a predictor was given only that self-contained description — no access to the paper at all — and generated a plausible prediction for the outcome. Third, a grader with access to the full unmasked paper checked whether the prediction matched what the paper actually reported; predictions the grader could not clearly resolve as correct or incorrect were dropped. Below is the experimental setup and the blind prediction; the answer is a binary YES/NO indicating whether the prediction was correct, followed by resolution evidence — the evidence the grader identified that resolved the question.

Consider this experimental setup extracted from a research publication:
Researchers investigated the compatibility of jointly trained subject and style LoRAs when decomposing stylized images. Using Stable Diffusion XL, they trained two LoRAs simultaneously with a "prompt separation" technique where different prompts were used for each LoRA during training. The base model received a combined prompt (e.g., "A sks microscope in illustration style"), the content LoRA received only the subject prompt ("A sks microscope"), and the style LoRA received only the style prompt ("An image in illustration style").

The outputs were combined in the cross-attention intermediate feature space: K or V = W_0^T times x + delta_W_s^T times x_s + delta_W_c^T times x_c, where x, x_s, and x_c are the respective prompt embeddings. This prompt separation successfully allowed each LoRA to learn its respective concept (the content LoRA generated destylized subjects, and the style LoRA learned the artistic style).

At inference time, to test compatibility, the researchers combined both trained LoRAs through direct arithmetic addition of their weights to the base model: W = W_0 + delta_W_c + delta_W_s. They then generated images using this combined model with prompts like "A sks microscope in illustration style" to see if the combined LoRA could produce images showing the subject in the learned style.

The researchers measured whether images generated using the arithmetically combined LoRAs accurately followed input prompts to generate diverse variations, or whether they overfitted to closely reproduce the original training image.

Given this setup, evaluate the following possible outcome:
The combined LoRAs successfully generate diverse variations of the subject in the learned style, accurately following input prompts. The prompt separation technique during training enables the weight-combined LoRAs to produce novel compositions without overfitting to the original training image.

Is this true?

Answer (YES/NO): NO